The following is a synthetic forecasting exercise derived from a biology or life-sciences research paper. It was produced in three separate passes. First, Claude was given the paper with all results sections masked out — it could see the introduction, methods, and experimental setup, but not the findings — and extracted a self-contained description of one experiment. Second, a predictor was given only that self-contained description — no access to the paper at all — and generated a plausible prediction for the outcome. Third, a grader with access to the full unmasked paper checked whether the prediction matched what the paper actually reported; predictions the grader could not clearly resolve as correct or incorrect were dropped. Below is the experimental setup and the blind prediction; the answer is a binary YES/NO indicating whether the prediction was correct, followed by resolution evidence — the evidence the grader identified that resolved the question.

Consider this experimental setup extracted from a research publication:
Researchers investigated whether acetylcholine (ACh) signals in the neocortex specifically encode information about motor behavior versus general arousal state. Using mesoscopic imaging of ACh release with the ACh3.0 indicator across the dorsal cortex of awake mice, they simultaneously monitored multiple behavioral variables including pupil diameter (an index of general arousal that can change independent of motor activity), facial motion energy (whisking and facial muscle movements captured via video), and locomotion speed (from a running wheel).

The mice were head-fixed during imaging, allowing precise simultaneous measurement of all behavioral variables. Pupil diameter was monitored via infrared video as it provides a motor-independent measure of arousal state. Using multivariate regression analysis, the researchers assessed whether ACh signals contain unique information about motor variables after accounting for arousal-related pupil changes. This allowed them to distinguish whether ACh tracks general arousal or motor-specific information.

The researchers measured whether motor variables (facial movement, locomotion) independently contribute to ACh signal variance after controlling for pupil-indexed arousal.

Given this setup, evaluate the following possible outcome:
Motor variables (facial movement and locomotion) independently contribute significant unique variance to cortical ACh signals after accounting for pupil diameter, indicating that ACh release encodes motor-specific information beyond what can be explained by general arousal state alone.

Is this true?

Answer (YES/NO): YES